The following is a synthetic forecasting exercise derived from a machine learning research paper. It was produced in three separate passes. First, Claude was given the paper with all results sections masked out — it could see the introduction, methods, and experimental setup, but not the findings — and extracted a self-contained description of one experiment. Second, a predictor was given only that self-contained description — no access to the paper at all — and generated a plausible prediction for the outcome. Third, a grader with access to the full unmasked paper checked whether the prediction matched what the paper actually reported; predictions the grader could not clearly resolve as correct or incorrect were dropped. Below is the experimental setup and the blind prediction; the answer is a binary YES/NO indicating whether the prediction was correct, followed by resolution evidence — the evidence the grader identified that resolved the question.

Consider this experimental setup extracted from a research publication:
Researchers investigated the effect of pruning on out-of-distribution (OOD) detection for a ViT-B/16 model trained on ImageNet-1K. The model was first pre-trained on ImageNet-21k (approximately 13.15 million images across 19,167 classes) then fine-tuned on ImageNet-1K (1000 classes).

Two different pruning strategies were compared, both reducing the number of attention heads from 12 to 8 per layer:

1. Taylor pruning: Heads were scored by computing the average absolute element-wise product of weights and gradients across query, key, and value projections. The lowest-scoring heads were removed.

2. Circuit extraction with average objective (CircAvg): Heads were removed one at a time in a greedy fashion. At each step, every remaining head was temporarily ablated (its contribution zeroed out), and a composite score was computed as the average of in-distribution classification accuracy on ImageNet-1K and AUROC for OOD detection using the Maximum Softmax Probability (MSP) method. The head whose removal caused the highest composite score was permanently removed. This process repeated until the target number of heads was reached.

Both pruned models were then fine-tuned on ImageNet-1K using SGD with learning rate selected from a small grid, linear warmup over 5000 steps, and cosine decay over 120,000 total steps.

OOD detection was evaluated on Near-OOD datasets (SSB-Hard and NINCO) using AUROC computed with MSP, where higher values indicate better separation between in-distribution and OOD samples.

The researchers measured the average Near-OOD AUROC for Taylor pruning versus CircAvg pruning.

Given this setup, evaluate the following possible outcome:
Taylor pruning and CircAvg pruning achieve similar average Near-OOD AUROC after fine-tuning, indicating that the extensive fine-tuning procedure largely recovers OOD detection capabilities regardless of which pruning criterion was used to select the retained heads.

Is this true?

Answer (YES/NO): NO